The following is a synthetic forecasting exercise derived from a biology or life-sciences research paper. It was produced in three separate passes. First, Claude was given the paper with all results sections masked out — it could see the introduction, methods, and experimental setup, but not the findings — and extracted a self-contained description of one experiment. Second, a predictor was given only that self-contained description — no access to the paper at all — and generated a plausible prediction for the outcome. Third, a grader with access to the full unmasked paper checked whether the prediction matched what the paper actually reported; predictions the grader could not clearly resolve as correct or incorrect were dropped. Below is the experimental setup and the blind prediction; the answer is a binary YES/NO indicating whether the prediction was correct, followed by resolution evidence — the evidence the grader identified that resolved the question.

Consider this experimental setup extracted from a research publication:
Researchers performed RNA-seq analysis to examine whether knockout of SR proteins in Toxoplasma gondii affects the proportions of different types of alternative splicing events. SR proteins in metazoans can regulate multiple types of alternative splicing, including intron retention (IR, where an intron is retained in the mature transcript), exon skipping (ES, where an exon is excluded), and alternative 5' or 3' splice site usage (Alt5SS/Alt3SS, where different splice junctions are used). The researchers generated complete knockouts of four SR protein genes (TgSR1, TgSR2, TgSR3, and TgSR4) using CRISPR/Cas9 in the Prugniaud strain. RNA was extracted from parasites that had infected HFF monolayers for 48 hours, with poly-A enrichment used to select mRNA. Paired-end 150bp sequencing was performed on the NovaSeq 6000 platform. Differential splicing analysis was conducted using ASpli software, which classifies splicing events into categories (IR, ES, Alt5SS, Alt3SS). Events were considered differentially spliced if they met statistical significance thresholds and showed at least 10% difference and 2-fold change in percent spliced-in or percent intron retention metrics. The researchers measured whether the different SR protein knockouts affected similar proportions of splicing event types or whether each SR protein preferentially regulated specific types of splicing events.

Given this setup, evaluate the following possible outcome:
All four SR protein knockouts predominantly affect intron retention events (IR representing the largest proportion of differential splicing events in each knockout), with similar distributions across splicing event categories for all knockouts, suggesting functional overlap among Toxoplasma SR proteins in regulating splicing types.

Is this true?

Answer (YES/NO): NO